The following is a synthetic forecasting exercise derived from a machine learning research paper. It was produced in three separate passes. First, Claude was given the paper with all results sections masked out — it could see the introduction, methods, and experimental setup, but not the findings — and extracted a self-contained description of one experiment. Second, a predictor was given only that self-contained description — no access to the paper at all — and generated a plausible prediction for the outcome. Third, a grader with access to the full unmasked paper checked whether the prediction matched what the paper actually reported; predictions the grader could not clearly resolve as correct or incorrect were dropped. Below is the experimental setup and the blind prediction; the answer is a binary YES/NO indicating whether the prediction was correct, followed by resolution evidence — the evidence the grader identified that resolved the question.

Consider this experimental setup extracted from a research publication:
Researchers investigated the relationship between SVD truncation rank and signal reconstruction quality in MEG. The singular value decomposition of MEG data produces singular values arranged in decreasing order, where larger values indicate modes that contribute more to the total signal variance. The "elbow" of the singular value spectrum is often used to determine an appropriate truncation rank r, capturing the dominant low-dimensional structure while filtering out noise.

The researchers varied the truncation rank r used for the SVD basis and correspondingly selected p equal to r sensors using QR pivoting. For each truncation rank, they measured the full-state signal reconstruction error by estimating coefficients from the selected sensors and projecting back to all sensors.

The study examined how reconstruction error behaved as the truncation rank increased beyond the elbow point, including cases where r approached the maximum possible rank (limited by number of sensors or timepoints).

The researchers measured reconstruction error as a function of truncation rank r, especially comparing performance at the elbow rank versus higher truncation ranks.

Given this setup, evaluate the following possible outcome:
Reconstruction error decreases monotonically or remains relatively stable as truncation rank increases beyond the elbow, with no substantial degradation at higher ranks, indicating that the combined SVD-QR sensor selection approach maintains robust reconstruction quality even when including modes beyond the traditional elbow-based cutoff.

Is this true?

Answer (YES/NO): NO